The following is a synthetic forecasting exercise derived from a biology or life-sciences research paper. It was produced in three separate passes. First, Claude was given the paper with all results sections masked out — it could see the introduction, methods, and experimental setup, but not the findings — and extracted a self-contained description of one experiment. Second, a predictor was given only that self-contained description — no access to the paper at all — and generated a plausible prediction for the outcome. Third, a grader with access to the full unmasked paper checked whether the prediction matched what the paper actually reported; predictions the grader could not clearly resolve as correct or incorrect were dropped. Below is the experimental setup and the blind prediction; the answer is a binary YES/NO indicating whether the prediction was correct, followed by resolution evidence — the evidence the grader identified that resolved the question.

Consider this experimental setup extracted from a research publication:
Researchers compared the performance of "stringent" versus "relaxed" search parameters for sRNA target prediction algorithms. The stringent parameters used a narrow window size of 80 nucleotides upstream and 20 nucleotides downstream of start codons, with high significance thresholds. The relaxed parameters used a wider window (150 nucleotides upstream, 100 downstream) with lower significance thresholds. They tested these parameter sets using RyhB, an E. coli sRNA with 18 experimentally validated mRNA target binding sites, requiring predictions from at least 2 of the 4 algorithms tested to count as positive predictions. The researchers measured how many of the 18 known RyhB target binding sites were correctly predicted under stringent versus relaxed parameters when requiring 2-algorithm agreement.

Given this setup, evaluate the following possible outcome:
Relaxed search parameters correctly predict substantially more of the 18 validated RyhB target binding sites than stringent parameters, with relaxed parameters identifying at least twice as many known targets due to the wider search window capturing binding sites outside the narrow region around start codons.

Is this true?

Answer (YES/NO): NO